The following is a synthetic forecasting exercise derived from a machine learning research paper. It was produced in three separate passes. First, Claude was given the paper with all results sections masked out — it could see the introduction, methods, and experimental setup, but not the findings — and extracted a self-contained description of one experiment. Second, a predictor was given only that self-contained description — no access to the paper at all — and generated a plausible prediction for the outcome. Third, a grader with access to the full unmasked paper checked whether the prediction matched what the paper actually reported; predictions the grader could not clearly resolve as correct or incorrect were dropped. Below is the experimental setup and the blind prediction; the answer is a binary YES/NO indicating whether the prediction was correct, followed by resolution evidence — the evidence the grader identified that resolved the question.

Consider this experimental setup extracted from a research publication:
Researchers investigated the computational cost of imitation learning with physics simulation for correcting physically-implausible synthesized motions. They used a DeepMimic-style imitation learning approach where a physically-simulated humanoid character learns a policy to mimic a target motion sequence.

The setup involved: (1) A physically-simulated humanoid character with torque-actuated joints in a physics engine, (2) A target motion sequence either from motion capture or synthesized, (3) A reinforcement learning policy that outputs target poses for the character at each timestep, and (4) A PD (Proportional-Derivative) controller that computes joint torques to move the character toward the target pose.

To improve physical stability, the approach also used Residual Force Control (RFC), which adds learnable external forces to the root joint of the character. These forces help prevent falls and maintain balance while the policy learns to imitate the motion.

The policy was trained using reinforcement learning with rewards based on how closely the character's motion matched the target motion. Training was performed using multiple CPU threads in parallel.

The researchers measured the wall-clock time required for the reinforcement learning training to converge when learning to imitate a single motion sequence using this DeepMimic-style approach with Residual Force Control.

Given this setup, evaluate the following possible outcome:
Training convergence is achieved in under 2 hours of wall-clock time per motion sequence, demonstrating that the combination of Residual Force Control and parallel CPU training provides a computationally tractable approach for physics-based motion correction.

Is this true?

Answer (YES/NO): NO